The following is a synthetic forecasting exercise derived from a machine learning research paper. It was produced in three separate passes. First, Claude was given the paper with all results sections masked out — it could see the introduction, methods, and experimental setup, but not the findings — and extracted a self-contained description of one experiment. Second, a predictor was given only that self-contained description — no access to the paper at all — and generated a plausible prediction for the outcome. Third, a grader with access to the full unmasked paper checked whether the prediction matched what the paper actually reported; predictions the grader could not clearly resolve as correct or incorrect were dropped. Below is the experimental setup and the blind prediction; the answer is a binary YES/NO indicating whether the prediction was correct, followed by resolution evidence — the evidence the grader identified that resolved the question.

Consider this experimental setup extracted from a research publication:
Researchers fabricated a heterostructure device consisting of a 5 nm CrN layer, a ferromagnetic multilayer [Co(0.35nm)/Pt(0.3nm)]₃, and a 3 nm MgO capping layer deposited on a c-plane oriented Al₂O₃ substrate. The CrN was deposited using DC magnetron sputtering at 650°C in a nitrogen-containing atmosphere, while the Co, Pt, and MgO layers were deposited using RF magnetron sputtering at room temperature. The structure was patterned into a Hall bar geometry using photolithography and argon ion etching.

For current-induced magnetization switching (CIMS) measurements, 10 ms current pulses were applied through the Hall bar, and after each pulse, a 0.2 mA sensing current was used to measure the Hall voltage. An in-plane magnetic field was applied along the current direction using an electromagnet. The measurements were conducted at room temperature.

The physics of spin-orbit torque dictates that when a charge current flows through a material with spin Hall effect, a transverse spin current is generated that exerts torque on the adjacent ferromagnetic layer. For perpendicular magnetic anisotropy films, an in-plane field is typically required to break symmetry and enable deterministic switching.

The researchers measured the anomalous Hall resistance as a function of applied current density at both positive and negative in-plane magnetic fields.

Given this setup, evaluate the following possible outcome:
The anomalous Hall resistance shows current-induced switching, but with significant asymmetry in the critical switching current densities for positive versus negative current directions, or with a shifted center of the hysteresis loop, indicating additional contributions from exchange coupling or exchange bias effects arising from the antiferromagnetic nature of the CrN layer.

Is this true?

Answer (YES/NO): NO